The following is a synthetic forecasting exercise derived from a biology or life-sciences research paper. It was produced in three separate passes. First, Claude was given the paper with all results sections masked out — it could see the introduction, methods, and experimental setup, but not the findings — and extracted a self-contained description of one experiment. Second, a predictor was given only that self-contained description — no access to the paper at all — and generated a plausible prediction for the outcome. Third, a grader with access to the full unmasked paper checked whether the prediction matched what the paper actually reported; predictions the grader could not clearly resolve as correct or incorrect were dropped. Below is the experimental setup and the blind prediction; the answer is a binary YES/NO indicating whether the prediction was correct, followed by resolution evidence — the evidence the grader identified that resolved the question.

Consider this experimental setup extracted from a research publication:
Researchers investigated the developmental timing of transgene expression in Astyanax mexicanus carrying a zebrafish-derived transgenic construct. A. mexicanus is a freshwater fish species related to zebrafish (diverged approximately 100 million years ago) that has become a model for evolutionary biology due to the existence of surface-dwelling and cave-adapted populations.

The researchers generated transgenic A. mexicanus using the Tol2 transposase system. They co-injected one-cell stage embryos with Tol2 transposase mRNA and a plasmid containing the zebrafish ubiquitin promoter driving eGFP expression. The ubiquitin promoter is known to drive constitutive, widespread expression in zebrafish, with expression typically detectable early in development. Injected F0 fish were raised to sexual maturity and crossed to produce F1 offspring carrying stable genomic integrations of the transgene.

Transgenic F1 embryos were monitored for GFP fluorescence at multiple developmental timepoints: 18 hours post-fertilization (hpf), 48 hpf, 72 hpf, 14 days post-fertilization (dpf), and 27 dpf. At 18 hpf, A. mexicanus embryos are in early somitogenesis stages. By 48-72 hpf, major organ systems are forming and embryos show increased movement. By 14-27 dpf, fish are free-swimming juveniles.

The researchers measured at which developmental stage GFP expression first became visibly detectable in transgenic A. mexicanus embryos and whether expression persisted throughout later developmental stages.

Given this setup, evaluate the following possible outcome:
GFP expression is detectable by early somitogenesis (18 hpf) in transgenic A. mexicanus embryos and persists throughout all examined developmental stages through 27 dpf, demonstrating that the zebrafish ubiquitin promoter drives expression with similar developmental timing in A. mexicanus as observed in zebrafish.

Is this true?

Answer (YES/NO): YES